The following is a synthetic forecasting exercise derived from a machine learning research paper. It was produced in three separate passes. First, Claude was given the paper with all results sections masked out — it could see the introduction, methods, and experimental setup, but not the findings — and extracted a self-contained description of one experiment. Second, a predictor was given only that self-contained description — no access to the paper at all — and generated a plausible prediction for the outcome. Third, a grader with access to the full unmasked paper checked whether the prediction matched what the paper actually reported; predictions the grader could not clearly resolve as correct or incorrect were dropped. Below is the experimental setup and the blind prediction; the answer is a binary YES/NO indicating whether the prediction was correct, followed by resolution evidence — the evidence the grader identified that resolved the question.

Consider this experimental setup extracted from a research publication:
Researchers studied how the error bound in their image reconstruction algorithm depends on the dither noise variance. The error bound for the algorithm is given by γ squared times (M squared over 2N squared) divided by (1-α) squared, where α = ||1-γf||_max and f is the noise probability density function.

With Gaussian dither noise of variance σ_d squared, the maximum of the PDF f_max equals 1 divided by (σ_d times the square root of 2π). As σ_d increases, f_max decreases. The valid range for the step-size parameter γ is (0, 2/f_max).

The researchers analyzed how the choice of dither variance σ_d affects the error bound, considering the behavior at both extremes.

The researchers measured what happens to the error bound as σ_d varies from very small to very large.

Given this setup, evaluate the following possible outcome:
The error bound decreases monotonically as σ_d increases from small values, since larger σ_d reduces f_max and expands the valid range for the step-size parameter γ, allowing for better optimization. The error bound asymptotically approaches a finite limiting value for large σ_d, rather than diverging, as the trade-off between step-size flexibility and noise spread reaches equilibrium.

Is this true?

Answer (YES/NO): NO